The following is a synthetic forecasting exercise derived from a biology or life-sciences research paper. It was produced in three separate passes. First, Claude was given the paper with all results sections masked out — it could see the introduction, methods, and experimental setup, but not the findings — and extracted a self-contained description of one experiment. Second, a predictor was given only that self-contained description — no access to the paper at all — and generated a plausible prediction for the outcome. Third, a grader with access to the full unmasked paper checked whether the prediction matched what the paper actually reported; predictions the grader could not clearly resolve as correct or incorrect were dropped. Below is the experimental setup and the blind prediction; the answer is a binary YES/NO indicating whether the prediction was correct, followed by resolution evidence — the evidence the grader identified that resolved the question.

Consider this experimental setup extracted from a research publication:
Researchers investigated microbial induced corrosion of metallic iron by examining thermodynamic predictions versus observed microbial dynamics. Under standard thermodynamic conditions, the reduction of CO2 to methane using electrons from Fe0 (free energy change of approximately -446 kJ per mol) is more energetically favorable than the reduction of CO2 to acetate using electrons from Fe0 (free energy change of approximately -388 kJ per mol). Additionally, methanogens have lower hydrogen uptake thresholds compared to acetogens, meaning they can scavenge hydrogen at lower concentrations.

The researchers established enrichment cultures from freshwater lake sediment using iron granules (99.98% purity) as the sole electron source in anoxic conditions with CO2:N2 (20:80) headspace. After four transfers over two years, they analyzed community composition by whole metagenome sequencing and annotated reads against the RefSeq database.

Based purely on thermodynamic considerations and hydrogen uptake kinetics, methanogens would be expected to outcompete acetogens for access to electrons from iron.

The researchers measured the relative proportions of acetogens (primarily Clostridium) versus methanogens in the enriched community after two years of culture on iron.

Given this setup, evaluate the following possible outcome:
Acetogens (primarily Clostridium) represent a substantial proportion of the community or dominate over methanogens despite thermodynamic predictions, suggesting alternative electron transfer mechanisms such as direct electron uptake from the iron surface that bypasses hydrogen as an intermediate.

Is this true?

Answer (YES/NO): YES